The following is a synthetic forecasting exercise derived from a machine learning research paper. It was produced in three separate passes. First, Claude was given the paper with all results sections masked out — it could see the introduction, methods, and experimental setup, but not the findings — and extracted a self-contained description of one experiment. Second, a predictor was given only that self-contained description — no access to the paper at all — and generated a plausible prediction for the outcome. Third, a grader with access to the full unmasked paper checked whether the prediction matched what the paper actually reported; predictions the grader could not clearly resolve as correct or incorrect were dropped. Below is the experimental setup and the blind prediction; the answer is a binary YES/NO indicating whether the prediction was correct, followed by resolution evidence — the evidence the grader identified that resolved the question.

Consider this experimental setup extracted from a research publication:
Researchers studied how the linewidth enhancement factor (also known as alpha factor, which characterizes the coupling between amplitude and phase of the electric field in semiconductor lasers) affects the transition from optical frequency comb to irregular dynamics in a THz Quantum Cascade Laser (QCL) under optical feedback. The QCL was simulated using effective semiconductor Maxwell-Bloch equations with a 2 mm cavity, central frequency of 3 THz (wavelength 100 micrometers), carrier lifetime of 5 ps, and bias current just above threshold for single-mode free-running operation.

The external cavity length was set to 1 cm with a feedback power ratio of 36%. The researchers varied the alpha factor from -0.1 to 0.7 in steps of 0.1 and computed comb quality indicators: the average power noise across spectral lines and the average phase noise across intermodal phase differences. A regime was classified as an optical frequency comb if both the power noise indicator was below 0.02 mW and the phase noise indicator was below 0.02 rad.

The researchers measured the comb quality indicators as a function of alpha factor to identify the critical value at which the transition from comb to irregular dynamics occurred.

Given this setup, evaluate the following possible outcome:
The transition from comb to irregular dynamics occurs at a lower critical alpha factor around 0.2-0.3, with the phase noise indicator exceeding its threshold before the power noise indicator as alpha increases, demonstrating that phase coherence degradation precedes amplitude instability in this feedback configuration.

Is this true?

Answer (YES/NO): NO